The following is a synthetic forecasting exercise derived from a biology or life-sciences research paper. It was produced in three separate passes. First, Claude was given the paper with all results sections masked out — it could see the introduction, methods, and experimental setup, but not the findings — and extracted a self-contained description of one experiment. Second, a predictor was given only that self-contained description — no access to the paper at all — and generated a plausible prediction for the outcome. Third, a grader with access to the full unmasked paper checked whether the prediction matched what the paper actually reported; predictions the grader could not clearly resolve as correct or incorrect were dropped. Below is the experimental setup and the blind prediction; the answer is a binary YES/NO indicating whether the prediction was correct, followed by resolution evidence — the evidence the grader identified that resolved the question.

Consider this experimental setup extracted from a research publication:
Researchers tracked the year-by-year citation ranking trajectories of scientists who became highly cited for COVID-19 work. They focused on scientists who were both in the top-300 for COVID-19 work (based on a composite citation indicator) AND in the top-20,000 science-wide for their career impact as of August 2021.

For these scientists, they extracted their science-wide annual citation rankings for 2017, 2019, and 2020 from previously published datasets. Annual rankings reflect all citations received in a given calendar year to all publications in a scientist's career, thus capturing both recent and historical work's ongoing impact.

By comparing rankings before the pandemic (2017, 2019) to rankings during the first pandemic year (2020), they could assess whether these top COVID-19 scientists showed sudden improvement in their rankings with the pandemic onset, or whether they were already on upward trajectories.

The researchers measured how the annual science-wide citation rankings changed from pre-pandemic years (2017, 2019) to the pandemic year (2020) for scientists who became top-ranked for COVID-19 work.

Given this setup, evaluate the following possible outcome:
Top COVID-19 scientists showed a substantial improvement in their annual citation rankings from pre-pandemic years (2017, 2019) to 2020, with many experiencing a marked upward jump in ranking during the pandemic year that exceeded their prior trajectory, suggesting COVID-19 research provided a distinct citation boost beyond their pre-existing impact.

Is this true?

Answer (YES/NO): YES